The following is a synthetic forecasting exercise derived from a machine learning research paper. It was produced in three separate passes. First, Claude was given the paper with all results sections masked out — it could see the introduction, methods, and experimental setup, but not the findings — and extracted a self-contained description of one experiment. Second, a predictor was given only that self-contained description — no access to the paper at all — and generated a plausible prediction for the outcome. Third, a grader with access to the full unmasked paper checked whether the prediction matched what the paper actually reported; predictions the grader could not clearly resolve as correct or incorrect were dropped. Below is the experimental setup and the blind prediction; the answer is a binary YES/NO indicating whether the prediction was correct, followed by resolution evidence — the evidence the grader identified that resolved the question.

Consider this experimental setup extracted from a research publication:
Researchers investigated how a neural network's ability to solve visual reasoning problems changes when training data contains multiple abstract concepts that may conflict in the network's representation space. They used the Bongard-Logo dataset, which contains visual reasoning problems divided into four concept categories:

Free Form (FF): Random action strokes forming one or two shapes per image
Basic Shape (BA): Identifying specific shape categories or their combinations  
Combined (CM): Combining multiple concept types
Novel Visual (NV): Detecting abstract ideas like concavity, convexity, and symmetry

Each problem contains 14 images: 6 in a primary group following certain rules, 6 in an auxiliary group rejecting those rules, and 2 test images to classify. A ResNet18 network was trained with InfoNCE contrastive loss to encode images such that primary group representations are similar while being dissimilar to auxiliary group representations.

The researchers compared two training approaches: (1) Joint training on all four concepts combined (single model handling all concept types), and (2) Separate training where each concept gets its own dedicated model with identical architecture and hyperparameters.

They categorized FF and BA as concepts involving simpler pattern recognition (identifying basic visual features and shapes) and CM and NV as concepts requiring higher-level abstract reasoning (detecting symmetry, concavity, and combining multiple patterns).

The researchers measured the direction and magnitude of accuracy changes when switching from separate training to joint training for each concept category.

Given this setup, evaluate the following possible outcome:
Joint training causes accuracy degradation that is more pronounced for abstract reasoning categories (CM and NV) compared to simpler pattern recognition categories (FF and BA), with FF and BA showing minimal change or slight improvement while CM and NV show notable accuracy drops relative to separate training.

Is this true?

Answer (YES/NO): NO